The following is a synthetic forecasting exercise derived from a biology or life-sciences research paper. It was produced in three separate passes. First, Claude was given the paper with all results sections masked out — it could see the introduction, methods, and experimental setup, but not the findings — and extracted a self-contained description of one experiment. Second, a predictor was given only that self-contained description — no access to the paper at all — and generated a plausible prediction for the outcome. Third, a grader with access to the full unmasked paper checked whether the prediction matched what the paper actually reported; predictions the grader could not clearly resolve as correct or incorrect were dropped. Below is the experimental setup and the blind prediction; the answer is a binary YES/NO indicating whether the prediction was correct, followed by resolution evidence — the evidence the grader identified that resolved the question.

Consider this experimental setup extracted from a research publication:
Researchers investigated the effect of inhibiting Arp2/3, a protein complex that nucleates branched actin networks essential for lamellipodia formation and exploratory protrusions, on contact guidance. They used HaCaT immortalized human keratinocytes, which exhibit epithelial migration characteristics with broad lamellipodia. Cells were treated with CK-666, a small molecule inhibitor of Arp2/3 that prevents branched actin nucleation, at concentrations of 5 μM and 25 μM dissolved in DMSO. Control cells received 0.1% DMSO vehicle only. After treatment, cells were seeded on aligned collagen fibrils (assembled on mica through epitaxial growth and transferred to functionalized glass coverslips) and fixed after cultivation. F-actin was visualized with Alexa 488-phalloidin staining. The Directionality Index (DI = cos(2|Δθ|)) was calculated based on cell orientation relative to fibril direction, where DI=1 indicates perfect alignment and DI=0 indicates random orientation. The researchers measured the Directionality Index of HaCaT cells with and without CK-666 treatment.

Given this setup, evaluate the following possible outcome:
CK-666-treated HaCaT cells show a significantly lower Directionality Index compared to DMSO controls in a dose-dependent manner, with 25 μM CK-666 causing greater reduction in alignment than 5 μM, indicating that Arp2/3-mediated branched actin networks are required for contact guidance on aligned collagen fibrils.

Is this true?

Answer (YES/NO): NO